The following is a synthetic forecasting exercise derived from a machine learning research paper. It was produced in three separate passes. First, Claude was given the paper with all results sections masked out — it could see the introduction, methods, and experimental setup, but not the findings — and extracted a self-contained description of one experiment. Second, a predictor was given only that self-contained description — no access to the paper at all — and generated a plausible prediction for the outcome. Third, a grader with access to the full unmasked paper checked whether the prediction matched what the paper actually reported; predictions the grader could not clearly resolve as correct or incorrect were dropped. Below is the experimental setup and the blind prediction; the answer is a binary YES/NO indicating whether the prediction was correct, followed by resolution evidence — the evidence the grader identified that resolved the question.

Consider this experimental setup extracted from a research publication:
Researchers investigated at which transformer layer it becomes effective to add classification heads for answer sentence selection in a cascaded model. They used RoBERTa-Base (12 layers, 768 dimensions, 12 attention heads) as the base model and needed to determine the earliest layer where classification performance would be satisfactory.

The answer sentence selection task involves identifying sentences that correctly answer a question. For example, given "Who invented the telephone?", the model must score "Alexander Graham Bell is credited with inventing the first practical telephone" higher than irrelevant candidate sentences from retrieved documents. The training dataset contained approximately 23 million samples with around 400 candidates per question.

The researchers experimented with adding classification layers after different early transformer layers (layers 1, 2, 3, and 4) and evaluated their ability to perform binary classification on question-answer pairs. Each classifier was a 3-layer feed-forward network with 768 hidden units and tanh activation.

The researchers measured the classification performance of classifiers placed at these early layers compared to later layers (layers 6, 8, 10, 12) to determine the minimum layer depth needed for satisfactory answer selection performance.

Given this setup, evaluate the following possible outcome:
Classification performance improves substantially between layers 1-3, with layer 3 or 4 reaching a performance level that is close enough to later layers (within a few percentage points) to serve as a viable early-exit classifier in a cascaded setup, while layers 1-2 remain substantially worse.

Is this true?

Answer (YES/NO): NO